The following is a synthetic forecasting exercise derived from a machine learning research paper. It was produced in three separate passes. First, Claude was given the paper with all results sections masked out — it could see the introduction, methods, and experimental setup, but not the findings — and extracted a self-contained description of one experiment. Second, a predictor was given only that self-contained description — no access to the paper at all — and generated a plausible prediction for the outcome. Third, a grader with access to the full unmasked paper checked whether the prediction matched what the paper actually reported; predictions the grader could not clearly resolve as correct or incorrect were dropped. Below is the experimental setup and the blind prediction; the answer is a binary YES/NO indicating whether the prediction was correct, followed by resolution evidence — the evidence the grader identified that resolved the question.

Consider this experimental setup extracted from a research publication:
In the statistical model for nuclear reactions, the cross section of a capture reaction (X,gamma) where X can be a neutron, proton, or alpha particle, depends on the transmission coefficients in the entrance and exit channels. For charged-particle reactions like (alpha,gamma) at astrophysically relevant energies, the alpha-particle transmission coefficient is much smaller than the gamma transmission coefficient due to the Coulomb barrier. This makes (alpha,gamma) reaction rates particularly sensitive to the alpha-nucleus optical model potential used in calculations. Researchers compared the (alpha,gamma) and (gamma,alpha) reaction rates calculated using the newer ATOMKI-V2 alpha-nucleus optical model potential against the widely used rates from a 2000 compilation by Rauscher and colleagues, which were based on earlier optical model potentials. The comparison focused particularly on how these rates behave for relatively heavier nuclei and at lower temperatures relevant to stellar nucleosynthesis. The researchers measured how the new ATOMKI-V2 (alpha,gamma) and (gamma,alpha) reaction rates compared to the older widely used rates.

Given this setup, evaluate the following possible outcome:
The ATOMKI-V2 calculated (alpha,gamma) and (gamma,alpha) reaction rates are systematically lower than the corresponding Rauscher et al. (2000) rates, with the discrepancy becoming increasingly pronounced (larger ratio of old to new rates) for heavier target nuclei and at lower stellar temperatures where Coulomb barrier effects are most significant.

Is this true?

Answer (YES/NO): YES